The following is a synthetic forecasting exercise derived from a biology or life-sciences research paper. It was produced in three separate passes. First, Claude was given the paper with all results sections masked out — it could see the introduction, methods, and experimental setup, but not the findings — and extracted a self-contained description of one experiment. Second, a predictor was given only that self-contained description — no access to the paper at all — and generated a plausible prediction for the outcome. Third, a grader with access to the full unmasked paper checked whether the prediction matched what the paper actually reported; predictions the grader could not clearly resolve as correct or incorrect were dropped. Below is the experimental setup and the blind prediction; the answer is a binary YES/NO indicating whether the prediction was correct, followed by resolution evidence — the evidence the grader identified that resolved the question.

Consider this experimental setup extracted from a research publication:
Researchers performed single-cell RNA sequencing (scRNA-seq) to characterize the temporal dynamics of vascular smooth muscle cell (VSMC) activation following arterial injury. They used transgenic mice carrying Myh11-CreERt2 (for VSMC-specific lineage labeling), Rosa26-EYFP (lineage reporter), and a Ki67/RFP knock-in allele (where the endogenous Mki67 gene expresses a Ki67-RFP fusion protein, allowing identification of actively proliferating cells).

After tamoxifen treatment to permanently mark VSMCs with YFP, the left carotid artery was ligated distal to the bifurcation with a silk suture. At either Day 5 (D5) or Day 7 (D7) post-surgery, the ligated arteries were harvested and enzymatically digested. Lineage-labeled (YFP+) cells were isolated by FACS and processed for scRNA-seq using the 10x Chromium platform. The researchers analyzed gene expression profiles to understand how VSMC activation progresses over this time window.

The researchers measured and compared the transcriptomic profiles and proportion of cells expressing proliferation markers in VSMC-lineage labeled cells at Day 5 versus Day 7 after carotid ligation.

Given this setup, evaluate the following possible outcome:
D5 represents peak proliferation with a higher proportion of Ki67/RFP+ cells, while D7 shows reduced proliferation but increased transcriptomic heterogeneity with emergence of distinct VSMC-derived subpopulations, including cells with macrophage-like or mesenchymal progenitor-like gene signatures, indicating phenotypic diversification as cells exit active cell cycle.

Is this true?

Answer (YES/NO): NO